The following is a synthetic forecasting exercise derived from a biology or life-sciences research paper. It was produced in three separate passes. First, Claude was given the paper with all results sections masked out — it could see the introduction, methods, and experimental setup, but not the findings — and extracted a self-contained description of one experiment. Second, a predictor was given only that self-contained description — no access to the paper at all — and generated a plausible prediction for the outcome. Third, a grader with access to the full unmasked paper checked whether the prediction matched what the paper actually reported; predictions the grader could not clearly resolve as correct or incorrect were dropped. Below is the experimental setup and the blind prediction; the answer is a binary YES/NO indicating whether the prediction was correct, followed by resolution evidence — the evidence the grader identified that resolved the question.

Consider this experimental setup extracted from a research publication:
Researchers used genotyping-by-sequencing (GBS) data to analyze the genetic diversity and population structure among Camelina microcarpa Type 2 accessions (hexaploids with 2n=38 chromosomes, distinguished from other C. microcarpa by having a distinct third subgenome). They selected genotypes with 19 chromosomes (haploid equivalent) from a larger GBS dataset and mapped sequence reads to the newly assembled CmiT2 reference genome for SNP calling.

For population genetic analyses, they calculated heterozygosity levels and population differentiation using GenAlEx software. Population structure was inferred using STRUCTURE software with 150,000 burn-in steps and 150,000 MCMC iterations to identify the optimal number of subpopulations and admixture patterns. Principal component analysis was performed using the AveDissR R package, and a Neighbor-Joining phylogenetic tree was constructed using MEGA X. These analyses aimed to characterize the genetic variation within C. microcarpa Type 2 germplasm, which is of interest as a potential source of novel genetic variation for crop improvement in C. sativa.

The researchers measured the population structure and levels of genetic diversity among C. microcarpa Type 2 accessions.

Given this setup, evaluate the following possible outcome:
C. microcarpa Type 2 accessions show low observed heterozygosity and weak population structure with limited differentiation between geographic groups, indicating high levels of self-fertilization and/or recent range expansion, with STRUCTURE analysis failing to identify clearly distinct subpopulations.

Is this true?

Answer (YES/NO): NO